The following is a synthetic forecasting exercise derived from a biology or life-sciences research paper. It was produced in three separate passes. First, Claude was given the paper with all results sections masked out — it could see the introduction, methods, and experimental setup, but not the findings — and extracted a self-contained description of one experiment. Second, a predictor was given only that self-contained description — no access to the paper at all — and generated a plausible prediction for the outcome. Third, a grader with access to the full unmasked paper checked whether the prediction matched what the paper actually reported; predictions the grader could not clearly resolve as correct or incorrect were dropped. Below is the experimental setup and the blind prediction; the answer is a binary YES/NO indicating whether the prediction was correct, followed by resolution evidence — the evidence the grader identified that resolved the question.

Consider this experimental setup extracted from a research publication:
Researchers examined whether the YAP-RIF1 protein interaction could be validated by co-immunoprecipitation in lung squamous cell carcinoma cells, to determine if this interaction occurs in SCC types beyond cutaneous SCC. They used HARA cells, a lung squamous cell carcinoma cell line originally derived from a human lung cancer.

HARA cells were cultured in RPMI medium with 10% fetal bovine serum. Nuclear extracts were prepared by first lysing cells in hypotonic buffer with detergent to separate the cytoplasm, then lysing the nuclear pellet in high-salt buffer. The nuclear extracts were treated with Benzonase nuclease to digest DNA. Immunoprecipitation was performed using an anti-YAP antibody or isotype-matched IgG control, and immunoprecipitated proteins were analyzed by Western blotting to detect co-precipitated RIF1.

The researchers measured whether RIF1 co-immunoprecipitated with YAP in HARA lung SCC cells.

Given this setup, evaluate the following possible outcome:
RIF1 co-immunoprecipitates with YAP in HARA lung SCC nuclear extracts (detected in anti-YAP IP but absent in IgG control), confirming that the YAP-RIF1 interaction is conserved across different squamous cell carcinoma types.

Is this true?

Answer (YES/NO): YES